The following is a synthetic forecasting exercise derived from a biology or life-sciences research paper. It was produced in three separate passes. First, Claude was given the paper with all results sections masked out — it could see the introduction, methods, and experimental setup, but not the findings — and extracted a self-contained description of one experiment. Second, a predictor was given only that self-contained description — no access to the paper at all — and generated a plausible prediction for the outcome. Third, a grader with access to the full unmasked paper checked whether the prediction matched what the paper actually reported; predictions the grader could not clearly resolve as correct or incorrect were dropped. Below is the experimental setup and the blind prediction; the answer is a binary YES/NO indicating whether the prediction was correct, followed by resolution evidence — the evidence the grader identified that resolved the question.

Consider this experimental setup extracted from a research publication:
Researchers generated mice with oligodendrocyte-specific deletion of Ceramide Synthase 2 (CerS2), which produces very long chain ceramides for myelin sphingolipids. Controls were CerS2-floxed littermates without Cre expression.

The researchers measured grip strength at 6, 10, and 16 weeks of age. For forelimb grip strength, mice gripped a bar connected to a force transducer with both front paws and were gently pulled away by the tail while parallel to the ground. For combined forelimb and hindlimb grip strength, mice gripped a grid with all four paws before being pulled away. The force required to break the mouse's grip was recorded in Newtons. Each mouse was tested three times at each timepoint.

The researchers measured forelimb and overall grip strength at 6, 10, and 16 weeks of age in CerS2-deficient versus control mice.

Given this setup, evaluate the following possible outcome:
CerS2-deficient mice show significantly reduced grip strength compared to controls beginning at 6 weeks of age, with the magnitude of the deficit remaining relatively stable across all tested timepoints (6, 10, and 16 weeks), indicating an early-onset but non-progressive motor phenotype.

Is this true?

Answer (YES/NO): NO